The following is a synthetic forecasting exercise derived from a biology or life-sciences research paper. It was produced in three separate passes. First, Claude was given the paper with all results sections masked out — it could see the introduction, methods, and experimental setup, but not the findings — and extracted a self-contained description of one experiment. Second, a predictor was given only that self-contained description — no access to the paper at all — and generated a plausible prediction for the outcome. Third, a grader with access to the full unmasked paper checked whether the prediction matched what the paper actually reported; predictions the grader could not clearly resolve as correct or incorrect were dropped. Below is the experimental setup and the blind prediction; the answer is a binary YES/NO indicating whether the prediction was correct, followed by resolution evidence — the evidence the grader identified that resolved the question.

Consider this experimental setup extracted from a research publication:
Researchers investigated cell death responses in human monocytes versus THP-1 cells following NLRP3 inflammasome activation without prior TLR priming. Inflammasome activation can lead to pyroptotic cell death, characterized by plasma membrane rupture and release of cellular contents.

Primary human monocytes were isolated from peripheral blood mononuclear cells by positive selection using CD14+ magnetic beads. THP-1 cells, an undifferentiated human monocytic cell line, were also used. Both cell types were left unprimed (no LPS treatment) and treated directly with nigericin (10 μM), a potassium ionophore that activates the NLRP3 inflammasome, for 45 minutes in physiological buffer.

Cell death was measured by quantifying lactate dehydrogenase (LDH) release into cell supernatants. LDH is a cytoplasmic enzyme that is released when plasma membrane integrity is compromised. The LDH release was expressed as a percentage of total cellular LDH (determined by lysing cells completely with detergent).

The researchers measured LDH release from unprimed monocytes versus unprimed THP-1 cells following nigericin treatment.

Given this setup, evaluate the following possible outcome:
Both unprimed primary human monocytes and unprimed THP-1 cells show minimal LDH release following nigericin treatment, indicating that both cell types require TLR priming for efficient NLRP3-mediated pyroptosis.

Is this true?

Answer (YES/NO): NO